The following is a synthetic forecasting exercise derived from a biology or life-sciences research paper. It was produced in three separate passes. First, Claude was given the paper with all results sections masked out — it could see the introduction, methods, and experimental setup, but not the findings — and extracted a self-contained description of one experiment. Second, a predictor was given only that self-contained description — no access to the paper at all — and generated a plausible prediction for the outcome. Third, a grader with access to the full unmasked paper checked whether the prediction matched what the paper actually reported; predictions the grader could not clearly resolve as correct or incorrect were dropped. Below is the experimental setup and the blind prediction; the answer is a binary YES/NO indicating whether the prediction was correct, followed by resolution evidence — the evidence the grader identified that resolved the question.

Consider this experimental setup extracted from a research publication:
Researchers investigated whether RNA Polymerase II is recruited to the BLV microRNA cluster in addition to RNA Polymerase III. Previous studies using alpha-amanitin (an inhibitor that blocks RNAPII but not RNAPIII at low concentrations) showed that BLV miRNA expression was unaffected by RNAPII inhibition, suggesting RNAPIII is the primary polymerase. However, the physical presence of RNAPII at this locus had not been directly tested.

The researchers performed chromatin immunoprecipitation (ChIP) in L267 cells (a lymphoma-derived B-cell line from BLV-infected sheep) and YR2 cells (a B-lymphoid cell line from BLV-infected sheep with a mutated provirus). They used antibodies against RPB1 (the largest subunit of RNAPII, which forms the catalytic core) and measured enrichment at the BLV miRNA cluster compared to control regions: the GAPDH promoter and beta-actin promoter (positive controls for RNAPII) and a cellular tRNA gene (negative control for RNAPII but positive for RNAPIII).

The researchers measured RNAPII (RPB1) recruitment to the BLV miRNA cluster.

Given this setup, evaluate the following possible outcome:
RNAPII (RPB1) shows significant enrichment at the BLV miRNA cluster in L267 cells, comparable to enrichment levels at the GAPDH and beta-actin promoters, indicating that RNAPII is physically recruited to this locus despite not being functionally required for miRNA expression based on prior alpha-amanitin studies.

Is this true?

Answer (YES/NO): YES